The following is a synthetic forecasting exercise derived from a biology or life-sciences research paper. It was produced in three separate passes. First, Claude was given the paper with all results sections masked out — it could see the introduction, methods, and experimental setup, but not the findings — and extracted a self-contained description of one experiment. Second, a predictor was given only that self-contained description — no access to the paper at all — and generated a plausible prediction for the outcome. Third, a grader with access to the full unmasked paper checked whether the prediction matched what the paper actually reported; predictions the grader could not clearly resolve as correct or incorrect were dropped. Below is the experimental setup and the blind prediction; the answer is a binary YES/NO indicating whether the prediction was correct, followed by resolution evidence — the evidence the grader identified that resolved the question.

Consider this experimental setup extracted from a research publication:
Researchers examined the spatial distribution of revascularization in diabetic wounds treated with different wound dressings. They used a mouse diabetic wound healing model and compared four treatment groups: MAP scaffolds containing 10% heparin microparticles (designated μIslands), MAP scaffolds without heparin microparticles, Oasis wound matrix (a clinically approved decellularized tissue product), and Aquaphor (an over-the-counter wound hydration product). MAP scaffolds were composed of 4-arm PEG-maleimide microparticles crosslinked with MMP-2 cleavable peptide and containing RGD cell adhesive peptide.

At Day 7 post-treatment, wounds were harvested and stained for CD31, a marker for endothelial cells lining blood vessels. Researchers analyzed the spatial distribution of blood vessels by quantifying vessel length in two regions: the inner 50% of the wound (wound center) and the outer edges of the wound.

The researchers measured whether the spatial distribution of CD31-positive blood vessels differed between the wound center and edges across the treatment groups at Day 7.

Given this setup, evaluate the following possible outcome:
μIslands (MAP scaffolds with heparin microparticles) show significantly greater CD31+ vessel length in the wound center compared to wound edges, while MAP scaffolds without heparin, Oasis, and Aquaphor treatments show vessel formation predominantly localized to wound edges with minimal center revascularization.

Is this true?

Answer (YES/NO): NO